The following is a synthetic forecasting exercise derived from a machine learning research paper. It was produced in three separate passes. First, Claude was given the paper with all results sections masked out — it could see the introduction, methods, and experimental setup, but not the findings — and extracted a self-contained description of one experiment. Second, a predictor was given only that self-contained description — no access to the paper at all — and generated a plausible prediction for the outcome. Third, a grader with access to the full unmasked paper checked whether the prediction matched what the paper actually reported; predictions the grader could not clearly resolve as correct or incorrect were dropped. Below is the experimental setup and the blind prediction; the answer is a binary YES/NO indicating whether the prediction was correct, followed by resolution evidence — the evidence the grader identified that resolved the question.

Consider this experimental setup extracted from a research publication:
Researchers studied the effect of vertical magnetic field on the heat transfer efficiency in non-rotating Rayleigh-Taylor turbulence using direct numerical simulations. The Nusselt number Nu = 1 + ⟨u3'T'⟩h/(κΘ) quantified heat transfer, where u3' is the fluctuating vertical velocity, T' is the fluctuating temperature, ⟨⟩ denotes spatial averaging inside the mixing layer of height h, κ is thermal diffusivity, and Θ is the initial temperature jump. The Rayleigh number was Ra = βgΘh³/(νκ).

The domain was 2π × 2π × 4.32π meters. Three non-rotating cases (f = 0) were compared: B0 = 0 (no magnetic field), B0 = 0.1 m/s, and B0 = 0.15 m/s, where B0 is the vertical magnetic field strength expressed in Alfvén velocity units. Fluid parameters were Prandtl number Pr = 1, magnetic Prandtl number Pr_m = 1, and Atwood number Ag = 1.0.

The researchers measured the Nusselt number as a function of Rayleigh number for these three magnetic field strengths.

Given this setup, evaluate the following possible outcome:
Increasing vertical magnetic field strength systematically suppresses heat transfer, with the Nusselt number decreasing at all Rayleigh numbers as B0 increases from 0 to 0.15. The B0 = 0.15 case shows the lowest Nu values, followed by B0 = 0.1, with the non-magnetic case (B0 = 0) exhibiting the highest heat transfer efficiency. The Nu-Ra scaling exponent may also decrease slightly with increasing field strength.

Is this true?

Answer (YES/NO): NO